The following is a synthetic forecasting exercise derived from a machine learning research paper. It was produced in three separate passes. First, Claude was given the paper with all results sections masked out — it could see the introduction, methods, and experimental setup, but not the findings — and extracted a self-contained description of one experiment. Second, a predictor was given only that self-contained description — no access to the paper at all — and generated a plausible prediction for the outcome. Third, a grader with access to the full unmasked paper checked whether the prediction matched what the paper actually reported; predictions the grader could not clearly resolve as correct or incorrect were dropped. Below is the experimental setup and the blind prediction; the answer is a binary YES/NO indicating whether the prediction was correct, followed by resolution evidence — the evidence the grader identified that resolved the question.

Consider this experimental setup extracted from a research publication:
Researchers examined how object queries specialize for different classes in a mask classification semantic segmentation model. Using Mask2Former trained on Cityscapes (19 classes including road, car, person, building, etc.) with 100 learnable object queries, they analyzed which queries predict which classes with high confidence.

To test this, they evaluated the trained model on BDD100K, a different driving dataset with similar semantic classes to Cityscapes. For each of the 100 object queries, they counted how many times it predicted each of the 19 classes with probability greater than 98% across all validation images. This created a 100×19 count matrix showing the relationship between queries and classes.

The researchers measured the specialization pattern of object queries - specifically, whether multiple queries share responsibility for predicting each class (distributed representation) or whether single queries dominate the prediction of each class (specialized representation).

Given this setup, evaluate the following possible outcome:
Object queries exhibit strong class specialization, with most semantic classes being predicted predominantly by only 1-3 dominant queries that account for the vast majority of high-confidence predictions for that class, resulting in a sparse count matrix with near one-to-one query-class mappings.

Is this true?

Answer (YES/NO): YES